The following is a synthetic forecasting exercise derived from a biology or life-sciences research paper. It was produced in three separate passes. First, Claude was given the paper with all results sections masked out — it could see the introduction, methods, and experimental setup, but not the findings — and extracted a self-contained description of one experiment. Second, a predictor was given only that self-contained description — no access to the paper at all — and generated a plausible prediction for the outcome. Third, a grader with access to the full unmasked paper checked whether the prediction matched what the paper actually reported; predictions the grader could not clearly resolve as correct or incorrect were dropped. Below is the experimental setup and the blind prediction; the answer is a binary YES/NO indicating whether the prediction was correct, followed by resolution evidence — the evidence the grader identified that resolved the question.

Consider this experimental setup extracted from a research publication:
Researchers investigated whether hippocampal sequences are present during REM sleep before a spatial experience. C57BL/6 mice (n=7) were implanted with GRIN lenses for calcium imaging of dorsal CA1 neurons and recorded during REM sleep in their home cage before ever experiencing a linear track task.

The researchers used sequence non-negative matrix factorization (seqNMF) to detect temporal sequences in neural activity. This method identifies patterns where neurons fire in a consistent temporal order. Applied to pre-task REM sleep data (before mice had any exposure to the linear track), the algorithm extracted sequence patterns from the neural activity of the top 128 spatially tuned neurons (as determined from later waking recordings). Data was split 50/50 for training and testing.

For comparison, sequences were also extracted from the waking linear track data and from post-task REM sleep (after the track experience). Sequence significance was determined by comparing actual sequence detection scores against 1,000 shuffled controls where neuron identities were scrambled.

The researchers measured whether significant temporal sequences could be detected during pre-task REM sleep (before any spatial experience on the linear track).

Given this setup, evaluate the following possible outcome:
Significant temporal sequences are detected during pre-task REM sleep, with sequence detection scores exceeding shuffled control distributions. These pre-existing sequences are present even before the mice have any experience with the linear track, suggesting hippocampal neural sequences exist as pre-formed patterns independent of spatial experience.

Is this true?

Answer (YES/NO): YES